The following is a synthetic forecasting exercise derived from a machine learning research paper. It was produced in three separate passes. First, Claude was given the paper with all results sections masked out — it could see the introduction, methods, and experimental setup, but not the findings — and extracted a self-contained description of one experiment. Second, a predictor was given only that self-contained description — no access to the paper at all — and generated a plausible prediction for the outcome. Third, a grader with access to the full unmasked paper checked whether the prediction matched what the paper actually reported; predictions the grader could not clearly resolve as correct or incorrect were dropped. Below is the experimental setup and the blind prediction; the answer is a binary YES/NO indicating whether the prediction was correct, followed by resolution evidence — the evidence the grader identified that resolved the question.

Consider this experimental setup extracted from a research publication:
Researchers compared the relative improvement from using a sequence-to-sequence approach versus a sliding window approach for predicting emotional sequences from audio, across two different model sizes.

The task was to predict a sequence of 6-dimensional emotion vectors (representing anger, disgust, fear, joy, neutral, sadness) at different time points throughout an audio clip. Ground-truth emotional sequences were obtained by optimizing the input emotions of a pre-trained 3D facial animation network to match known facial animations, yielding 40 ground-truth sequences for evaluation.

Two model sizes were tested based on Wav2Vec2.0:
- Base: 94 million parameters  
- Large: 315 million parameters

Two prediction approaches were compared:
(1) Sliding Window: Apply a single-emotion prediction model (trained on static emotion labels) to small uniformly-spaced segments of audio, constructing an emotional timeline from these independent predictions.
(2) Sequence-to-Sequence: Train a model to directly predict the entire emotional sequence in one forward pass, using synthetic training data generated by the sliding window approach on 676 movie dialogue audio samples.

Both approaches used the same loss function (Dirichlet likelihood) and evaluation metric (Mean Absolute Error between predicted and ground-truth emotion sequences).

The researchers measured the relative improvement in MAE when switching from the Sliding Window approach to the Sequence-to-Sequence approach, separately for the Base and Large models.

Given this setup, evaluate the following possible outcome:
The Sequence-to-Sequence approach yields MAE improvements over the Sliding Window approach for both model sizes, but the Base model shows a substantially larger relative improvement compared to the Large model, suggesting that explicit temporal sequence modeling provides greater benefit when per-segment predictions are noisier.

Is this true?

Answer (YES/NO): YES